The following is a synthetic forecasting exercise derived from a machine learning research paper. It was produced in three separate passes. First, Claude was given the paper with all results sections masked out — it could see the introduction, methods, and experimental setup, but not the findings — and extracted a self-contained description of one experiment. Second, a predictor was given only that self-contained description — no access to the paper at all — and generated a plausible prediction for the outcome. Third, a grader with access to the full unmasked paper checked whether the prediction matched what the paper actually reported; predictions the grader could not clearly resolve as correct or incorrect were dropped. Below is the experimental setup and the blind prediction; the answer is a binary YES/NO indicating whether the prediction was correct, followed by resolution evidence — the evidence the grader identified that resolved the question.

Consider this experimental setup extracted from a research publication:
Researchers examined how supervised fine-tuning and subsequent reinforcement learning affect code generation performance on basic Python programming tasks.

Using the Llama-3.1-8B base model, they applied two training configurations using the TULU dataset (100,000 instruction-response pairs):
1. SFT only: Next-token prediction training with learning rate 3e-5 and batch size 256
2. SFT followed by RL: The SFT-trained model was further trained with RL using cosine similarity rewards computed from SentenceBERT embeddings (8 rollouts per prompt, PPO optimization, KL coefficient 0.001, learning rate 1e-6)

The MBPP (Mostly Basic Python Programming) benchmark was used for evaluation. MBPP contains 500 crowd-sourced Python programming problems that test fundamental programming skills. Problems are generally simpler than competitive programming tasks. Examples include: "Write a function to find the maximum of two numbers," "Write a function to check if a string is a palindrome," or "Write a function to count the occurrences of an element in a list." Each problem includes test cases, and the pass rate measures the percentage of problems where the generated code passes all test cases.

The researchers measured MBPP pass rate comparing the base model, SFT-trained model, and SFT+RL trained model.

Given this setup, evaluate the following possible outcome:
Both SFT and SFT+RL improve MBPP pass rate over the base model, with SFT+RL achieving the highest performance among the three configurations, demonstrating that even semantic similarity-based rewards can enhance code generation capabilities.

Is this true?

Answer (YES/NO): NO